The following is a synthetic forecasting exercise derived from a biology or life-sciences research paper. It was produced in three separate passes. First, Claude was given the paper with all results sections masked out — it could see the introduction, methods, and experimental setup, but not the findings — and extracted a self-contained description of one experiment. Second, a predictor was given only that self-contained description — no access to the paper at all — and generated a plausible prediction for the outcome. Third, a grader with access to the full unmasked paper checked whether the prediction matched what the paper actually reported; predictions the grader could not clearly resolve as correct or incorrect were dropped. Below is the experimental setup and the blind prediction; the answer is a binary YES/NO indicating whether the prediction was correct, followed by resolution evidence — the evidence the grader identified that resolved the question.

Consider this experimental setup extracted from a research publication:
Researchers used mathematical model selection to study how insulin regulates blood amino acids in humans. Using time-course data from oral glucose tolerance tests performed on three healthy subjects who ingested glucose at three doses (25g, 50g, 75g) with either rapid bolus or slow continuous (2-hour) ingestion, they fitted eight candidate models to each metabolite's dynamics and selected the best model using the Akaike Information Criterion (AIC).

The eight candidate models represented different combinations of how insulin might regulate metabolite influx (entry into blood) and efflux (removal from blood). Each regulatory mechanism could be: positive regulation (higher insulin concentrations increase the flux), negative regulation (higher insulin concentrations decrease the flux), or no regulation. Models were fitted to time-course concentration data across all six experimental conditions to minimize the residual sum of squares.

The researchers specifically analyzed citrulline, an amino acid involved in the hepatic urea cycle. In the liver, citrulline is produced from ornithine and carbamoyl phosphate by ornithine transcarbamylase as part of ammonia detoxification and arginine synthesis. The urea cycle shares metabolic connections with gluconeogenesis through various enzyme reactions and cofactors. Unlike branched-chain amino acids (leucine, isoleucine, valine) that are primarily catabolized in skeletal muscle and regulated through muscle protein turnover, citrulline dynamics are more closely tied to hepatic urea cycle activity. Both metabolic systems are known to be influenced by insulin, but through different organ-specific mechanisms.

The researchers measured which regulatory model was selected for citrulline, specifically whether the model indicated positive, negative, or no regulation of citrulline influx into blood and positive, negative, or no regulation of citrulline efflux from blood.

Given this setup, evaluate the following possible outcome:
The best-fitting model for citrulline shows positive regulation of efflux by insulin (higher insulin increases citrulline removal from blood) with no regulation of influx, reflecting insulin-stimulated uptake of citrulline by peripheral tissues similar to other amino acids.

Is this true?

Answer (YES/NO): NO